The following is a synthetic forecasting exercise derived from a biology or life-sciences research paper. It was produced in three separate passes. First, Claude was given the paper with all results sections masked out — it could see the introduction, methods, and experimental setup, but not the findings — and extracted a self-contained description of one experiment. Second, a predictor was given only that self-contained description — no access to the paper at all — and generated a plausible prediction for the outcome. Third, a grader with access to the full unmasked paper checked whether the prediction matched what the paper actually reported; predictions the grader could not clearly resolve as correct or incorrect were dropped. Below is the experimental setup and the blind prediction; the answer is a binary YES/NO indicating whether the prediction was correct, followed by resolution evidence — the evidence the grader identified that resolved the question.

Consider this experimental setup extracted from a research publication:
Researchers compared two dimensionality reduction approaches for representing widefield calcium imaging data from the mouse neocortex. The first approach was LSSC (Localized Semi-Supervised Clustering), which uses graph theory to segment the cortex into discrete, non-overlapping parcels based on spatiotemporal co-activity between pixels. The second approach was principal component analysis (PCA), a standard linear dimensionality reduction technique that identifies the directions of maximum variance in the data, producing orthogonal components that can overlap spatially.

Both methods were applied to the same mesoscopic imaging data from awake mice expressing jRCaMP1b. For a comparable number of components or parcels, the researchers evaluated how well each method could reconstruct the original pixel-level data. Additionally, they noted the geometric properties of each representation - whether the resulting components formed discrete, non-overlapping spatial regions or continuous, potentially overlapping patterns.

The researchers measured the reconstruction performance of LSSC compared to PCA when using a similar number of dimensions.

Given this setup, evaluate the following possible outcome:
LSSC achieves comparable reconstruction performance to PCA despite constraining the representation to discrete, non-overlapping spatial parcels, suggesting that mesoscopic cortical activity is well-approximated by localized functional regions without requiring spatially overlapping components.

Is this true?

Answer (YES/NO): YES